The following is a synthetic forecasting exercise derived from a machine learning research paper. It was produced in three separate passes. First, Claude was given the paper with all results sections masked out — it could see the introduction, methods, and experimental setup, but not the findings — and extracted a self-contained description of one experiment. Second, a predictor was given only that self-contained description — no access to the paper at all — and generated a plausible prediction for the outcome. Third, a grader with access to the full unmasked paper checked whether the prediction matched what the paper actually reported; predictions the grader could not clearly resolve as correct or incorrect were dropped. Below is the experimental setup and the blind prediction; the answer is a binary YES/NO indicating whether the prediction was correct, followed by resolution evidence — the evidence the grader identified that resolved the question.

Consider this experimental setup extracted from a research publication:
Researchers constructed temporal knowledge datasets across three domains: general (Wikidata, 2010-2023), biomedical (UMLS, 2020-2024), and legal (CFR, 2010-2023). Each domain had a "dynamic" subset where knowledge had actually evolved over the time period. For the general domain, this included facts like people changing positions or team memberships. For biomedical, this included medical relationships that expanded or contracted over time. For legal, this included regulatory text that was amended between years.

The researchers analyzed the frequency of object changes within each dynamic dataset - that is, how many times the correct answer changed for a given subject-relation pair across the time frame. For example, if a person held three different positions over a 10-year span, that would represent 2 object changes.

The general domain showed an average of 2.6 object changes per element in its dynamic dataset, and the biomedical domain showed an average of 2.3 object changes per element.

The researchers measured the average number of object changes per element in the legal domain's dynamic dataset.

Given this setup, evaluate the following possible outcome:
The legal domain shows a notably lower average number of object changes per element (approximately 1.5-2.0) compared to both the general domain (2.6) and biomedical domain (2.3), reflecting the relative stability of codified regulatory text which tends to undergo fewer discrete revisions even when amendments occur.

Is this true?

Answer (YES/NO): NO